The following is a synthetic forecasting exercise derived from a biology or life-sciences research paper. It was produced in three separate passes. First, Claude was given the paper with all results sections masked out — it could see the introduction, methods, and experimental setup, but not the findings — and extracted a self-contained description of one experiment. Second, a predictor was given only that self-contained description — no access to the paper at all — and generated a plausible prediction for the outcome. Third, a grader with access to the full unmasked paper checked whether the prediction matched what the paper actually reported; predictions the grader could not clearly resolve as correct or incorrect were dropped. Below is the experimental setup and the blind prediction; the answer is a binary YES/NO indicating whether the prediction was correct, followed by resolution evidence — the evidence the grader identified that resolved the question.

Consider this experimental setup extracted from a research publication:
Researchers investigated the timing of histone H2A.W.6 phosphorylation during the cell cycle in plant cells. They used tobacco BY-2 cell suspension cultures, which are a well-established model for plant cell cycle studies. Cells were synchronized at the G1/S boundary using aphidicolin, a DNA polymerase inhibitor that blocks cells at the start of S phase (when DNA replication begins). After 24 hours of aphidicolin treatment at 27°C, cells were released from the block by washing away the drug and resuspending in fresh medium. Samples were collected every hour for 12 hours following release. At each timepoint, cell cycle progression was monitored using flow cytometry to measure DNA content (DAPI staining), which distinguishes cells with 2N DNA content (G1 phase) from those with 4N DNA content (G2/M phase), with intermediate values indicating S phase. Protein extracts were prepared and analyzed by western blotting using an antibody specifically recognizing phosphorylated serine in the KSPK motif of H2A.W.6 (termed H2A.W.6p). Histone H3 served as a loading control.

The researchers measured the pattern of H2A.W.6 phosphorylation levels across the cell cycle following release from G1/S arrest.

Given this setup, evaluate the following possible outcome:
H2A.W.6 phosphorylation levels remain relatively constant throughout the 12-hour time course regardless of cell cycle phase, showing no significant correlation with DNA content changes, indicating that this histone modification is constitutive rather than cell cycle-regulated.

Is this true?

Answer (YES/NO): NO